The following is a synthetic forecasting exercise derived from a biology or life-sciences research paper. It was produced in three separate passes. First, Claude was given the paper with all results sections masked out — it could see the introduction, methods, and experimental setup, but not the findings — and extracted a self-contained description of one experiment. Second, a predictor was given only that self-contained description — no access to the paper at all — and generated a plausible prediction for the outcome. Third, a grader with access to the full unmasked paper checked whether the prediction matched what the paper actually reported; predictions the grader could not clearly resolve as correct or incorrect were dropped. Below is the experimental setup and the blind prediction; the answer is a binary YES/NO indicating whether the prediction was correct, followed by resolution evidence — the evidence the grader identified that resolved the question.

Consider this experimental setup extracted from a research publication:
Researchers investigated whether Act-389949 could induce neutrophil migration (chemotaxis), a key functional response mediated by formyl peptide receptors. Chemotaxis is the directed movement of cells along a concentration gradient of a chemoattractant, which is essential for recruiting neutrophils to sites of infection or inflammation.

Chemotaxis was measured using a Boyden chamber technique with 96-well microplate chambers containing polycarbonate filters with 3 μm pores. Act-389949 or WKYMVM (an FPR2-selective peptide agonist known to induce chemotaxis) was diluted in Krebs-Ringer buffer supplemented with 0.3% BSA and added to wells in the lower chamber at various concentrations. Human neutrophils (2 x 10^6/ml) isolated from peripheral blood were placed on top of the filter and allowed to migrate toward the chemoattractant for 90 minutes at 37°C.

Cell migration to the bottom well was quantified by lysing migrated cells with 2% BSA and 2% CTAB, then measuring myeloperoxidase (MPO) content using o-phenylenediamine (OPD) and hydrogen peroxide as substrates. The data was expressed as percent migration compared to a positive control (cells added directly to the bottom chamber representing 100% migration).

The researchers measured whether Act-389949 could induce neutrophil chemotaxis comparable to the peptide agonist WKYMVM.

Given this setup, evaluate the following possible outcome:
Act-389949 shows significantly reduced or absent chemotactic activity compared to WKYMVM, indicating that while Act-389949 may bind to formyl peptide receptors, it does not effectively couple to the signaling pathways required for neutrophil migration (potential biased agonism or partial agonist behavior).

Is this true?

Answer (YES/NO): NO